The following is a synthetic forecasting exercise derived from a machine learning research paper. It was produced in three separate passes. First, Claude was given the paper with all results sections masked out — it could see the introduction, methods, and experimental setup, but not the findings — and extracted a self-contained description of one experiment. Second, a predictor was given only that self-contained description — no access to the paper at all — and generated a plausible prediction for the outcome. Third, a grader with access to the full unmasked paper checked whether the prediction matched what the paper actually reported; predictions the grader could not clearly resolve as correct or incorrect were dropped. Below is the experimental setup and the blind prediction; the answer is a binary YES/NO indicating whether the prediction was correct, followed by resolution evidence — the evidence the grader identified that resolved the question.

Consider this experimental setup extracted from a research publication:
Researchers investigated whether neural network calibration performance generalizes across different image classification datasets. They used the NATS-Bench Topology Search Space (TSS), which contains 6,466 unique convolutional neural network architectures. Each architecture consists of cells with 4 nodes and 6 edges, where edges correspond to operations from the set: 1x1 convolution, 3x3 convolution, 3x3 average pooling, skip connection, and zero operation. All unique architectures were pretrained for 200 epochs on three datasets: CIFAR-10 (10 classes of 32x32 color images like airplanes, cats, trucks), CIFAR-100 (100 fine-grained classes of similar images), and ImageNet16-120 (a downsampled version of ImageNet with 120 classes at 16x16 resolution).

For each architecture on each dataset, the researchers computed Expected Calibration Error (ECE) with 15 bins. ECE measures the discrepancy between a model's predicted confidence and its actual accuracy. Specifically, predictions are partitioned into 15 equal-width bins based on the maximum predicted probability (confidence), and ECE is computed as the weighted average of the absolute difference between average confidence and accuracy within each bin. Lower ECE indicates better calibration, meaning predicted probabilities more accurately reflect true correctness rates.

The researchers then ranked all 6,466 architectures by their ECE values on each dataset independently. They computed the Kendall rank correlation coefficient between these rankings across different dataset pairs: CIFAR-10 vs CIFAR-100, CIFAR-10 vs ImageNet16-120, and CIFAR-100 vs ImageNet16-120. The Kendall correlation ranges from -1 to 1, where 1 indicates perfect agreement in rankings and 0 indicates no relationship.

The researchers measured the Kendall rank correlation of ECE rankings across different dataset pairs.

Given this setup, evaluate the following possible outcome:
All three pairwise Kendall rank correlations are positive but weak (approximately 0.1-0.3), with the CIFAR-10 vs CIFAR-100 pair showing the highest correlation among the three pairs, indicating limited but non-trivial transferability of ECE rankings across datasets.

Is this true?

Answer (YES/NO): NO